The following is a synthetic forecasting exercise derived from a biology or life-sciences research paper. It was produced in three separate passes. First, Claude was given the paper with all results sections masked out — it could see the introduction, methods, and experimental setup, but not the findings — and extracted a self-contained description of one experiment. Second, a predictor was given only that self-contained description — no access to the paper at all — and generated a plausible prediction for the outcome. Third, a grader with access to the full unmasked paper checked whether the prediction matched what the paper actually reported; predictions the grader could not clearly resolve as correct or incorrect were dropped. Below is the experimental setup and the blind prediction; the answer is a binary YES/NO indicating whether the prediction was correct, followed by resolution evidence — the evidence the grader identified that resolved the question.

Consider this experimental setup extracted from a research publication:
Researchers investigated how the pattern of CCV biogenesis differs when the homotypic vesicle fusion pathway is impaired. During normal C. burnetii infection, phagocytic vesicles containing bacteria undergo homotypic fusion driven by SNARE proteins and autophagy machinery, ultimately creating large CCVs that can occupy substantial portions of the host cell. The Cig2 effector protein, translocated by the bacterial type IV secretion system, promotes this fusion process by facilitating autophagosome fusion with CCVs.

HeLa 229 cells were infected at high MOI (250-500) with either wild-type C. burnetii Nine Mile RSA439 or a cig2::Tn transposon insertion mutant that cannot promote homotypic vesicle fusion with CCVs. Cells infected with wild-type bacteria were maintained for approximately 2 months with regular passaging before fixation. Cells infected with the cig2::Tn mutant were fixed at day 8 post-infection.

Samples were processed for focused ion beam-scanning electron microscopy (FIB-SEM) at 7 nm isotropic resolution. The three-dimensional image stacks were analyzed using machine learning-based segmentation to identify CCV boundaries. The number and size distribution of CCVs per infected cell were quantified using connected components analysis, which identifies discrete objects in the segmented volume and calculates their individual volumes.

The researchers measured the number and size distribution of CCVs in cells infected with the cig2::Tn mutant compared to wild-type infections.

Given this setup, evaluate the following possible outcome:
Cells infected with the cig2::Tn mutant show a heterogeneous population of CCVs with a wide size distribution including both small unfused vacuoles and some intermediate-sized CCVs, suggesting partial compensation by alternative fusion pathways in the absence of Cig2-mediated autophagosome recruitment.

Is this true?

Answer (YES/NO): NO